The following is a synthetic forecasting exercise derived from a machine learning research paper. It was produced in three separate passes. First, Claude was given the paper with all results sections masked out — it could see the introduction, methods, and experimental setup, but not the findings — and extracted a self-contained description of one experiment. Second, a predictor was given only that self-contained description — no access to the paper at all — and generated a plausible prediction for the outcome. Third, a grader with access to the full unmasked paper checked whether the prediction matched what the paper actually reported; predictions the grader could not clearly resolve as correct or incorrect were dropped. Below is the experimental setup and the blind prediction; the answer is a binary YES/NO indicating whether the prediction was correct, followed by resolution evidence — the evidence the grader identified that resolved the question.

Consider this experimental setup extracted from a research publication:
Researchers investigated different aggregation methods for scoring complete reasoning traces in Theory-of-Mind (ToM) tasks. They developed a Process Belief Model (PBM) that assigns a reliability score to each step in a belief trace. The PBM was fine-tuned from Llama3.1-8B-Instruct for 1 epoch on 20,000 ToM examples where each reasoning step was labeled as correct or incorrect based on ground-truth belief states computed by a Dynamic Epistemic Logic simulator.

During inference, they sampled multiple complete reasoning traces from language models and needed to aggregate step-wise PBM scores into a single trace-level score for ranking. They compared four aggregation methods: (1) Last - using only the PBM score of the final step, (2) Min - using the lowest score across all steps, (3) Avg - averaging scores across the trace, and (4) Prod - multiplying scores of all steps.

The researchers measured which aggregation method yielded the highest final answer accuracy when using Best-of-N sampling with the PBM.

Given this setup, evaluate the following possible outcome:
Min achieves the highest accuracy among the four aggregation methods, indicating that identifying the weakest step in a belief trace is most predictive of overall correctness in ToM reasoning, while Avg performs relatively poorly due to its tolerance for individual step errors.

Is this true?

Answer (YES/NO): NO